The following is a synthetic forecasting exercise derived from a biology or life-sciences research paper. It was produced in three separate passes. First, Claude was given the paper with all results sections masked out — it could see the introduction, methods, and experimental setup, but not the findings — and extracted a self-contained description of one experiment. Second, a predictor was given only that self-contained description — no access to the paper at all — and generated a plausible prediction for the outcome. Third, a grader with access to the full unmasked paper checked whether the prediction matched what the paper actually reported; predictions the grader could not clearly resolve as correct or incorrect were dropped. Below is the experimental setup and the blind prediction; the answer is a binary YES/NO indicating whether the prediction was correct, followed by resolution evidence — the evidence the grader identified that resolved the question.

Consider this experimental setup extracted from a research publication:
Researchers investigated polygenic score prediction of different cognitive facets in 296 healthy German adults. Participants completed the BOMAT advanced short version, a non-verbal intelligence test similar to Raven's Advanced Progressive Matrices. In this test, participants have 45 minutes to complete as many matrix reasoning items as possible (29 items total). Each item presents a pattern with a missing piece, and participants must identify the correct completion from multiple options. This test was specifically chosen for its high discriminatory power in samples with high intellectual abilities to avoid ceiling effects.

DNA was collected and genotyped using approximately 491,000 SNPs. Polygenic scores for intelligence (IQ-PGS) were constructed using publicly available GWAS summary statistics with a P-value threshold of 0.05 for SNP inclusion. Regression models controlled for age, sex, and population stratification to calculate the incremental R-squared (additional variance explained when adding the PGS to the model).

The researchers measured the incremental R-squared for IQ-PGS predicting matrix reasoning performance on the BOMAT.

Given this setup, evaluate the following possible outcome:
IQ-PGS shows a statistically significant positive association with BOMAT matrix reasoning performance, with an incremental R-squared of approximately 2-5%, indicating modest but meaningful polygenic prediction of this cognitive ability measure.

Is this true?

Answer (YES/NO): NO